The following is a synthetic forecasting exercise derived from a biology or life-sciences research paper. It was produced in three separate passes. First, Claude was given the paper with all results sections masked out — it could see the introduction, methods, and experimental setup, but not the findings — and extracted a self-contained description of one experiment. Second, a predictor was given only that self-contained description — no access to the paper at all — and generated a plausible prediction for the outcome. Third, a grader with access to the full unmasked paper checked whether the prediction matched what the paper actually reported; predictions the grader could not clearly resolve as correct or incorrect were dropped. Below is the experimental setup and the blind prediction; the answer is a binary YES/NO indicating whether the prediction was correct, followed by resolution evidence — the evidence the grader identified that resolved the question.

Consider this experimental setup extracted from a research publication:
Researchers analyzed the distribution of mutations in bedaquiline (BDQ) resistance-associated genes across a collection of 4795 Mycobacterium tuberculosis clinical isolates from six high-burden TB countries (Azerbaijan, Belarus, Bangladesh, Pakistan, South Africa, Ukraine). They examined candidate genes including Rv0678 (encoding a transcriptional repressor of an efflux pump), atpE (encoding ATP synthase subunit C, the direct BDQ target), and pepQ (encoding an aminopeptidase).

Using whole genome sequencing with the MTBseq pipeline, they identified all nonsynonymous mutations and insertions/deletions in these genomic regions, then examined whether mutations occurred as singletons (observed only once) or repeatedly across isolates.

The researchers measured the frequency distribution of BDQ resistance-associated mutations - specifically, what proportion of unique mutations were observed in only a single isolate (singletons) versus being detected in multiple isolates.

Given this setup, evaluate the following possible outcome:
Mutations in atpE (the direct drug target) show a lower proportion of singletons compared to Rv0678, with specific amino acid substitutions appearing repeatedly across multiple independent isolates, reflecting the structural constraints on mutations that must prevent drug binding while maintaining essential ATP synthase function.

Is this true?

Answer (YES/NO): NO